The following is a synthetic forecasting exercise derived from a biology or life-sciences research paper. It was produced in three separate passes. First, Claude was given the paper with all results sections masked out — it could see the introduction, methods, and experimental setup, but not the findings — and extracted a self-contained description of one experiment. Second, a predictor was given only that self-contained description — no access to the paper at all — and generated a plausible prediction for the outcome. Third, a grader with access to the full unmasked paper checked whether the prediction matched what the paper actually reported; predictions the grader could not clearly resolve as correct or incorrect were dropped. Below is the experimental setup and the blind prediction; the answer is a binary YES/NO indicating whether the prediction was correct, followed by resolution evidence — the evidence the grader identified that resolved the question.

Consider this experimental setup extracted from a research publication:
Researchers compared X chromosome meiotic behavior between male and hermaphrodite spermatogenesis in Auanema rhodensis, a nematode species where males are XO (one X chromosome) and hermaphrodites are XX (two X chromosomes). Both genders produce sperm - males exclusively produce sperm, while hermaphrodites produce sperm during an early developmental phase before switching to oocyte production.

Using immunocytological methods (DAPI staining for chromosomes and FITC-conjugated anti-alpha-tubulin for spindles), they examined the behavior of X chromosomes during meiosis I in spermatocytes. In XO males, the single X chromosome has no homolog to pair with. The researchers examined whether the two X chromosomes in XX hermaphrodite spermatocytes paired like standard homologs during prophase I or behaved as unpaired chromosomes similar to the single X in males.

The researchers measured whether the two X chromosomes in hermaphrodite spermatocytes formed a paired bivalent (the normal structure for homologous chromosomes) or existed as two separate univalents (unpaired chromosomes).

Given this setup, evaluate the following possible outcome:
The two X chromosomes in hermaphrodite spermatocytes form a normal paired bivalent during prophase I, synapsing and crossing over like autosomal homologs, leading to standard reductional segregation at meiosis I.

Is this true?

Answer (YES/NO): NO